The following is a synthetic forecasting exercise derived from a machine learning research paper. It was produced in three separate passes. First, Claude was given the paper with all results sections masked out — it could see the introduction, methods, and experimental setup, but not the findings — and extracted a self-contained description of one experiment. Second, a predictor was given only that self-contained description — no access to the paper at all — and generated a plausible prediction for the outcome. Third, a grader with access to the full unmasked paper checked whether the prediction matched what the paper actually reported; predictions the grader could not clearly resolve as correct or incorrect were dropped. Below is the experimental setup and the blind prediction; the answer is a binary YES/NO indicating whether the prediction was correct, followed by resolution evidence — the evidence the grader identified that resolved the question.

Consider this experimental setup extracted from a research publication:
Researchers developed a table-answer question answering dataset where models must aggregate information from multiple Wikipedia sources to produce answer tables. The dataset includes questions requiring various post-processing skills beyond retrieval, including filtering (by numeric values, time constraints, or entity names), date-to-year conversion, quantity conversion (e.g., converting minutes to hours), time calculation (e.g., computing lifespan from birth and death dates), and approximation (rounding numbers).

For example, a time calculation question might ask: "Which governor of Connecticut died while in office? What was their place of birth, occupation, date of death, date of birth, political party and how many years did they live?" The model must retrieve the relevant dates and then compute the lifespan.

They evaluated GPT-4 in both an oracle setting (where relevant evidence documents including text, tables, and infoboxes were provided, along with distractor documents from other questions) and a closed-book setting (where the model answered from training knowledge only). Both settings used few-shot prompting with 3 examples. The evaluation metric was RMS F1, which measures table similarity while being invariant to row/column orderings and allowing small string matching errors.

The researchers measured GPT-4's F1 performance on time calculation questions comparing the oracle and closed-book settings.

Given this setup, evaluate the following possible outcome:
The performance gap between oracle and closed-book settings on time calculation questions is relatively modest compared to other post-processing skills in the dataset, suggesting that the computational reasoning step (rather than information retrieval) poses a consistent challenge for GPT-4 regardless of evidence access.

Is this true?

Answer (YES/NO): NO